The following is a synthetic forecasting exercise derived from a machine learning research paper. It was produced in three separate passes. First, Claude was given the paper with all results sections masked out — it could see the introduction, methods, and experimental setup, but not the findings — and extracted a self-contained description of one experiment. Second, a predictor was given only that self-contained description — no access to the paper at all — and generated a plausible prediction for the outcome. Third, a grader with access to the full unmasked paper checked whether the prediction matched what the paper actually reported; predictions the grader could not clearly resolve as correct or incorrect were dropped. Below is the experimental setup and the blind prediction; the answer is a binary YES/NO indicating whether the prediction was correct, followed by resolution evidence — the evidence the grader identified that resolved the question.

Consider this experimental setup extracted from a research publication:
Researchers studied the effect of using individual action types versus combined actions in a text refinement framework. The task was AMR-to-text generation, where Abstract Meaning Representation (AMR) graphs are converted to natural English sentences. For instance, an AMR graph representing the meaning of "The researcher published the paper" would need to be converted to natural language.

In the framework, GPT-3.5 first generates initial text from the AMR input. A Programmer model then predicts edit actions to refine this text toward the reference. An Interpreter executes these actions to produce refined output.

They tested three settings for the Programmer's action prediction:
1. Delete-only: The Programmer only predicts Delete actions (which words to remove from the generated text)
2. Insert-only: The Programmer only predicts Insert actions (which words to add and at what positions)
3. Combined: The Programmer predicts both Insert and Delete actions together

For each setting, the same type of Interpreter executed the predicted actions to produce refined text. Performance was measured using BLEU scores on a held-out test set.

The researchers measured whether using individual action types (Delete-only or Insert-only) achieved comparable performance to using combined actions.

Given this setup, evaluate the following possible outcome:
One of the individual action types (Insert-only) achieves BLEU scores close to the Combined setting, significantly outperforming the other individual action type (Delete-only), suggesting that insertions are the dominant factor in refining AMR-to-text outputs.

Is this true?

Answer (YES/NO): NO